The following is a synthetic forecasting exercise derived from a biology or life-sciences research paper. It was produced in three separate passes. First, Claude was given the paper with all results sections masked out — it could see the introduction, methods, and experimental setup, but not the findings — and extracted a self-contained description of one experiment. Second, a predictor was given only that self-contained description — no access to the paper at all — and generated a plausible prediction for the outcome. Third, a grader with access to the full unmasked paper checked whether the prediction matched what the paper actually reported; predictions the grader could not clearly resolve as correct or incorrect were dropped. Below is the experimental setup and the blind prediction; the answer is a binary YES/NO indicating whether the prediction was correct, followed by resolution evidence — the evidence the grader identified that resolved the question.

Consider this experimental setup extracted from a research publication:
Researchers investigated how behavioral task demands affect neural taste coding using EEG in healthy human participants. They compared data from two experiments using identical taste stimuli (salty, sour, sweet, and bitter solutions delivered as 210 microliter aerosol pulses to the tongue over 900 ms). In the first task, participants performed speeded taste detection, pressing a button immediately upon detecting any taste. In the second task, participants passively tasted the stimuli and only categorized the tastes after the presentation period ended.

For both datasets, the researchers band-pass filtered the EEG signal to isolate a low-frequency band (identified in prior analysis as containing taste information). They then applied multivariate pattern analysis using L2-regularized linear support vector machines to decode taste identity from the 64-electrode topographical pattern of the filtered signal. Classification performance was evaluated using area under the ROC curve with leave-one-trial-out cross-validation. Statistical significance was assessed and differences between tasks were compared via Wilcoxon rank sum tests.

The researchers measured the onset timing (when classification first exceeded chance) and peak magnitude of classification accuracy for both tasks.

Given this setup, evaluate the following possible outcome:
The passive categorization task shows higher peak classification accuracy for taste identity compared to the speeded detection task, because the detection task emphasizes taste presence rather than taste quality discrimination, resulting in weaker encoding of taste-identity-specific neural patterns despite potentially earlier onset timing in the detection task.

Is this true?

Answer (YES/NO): NO